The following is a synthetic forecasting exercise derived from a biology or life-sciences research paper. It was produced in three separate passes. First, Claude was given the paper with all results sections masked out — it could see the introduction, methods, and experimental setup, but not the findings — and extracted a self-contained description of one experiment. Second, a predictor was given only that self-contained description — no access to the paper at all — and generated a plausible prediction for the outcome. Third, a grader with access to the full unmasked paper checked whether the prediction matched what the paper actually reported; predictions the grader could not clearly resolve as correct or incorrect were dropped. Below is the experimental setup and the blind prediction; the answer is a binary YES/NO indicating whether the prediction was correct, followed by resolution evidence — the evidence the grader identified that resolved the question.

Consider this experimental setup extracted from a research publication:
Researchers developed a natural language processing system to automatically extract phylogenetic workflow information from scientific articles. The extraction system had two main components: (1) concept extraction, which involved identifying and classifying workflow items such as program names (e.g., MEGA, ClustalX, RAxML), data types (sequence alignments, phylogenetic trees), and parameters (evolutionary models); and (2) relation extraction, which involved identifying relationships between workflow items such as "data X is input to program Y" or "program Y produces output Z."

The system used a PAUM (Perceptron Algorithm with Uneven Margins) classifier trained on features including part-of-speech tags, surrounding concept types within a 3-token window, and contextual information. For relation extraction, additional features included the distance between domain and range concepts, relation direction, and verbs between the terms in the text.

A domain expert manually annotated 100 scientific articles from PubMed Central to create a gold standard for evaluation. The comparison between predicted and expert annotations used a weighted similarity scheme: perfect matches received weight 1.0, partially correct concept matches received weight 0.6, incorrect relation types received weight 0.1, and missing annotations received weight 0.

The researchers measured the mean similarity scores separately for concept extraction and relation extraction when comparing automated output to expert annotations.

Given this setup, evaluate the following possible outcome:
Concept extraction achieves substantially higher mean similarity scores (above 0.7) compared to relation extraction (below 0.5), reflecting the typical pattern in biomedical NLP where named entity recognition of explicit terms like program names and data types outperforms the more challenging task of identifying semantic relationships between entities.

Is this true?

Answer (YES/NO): NO